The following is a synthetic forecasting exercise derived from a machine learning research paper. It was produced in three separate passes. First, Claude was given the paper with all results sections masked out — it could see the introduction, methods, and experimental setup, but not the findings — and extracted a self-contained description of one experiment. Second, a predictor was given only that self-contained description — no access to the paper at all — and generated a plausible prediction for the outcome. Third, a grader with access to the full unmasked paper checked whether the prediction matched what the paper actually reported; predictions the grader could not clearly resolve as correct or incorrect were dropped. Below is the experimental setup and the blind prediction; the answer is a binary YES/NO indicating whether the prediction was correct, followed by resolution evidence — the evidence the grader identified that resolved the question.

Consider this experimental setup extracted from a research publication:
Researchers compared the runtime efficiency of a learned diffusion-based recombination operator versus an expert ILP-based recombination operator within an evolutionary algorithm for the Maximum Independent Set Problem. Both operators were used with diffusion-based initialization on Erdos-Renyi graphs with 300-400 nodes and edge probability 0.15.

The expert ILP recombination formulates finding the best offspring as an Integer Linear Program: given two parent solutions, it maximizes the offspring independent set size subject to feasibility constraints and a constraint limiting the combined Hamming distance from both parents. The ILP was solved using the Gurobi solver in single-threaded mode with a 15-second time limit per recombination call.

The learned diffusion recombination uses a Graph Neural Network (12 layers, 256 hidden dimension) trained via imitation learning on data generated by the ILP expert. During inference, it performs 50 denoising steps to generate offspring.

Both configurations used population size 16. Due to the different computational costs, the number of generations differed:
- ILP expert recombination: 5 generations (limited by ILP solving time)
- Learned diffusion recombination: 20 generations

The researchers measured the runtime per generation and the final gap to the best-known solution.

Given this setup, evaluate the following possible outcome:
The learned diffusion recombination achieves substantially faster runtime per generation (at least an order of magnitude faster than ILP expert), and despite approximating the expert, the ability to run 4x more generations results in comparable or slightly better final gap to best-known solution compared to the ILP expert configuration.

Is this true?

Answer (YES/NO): NO